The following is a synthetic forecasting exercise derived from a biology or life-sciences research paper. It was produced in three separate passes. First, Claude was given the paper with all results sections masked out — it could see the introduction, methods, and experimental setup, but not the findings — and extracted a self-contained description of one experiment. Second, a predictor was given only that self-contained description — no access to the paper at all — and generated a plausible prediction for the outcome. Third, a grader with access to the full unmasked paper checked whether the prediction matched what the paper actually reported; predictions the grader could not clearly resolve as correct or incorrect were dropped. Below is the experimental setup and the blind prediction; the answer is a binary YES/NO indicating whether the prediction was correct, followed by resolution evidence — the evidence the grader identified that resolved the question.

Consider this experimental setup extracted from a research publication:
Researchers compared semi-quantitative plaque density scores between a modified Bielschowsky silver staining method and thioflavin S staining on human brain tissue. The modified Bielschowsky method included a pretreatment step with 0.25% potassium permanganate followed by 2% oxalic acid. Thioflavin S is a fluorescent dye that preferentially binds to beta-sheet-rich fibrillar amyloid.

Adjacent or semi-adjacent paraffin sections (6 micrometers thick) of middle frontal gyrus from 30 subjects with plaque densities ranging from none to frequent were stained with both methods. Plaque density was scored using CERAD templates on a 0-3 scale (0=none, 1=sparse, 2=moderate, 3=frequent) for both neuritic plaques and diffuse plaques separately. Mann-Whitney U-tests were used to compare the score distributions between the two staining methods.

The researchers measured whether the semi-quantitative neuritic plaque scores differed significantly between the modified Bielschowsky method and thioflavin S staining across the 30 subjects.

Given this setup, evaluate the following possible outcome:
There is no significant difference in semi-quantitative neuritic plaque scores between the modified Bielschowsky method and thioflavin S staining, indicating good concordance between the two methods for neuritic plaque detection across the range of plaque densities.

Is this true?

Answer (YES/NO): YES